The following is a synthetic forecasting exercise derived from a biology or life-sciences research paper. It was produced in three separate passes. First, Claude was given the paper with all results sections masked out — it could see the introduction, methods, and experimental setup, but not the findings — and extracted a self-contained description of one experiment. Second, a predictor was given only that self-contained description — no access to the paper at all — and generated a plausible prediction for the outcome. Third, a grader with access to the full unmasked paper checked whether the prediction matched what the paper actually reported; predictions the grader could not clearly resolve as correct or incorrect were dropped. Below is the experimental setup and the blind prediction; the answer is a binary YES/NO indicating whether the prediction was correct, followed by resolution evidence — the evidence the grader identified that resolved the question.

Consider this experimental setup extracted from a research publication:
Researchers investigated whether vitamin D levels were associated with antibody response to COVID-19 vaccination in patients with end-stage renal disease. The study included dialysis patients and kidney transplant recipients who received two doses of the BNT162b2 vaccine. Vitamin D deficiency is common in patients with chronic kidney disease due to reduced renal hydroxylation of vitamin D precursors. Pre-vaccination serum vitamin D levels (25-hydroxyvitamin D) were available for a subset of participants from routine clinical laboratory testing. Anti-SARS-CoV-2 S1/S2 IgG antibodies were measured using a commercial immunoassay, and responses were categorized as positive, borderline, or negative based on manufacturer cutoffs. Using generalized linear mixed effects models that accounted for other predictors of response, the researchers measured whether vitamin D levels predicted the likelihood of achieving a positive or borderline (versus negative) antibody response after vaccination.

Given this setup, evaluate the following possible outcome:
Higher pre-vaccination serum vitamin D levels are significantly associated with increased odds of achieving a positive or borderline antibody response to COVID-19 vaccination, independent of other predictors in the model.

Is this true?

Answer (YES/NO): YES